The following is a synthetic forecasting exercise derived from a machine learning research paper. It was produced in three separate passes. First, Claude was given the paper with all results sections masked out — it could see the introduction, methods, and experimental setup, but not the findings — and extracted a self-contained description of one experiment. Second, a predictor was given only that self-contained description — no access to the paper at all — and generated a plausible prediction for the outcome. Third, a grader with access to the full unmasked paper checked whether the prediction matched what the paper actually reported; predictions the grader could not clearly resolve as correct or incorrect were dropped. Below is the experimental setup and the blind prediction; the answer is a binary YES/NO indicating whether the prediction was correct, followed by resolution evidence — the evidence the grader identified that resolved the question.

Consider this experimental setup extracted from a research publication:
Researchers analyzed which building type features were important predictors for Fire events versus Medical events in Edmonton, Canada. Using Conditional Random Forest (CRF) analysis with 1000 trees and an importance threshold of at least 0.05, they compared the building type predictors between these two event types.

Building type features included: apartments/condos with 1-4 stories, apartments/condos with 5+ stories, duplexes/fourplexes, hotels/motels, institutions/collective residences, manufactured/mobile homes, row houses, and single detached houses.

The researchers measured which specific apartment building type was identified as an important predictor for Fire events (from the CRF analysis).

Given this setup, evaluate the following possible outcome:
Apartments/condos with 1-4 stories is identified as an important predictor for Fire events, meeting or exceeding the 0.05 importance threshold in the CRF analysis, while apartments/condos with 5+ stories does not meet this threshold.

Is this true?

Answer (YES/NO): YES